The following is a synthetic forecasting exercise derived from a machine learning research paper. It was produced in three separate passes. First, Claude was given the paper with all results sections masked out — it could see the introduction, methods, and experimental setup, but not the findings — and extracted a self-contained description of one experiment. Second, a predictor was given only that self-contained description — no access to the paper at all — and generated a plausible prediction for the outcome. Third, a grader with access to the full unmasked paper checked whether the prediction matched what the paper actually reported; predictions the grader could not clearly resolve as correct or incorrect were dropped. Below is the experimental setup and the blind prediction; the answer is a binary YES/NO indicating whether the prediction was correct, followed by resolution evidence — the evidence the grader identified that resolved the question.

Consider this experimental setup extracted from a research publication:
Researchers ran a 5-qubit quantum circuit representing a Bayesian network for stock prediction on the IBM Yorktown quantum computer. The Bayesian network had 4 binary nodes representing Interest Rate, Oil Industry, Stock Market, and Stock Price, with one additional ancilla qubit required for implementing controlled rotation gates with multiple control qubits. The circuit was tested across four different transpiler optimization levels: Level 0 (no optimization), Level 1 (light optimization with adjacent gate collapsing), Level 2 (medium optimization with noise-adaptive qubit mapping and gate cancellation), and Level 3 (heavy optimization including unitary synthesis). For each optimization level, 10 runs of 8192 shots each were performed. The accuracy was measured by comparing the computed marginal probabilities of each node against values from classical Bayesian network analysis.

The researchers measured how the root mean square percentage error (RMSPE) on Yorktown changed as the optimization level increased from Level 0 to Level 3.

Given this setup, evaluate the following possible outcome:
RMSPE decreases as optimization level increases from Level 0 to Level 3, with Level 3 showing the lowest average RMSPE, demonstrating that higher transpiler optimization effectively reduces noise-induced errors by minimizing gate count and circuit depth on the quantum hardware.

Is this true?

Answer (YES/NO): NO